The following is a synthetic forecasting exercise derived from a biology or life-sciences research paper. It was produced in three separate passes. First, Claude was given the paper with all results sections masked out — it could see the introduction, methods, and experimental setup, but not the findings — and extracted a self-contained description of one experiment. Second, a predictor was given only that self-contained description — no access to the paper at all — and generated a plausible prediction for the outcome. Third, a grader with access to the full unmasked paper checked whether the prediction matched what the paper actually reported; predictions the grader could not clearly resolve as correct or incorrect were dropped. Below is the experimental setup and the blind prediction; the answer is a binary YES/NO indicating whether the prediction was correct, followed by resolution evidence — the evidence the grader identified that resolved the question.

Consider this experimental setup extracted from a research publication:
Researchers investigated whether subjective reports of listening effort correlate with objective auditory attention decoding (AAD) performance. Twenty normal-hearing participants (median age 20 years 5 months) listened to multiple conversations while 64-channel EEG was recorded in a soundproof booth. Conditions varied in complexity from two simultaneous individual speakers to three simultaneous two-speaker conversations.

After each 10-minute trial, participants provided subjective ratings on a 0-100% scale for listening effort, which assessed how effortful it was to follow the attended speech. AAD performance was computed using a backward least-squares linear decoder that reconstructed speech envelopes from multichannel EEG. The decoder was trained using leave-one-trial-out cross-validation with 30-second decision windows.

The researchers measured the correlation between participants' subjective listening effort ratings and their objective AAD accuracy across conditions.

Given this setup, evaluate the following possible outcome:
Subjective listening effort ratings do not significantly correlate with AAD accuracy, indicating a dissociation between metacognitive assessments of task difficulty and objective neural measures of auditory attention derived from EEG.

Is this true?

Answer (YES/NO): NO